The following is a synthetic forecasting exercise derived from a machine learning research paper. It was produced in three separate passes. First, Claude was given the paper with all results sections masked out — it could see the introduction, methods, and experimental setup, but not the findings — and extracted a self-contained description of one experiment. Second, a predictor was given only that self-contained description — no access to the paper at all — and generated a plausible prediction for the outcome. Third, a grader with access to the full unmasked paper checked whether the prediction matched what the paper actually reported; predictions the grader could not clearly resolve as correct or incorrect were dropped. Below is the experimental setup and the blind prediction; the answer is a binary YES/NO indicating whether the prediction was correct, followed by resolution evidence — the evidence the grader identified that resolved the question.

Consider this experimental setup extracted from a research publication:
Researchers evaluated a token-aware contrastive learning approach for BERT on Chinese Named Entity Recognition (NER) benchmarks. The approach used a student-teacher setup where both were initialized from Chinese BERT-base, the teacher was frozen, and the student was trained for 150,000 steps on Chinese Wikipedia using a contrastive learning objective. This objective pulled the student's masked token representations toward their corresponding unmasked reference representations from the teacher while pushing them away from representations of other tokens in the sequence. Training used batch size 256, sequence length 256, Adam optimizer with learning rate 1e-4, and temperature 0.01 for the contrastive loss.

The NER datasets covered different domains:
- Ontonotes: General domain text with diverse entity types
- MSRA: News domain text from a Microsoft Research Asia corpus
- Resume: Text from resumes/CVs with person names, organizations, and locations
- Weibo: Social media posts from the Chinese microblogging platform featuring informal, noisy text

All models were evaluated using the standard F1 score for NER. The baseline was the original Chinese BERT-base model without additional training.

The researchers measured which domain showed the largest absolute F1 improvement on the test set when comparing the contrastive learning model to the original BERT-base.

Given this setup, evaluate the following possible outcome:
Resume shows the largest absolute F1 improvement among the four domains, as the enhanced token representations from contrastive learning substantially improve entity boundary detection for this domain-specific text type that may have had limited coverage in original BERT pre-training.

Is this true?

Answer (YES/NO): NO